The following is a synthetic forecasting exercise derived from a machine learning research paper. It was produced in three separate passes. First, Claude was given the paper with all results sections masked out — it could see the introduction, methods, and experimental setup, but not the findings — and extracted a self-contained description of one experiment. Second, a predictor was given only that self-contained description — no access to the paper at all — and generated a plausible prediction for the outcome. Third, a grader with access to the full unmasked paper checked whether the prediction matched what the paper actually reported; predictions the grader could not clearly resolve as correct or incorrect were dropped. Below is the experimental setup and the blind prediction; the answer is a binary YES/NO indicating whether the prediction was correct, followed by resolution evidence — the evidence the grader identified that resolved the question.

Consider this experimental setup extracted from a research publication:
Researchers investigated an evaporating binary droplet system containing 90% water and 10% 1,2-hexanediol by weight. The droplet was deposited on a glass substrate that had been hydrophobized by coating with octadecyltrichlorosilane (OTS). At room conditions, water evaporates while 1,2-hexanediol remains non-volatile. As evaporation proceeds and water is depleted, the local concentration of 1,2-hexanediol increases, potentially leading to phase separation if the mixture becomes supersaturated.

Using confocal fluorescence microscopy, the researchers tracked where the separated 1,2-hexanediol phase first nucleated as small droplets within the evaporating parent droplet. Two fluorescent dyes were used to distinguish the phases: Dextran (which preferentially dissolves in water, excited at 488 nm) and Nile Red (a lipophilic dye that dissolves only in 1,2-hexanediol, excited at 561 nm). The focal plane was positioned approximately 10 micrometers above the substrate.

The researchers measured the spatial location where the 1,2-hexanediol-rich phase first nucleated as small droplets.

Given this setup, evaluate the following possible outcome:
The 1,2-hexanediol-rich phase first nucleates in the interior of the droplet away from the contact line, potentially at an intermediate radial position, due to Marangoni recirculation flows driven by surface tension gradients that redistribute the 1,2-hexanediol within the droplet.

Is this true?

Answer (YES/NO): NO